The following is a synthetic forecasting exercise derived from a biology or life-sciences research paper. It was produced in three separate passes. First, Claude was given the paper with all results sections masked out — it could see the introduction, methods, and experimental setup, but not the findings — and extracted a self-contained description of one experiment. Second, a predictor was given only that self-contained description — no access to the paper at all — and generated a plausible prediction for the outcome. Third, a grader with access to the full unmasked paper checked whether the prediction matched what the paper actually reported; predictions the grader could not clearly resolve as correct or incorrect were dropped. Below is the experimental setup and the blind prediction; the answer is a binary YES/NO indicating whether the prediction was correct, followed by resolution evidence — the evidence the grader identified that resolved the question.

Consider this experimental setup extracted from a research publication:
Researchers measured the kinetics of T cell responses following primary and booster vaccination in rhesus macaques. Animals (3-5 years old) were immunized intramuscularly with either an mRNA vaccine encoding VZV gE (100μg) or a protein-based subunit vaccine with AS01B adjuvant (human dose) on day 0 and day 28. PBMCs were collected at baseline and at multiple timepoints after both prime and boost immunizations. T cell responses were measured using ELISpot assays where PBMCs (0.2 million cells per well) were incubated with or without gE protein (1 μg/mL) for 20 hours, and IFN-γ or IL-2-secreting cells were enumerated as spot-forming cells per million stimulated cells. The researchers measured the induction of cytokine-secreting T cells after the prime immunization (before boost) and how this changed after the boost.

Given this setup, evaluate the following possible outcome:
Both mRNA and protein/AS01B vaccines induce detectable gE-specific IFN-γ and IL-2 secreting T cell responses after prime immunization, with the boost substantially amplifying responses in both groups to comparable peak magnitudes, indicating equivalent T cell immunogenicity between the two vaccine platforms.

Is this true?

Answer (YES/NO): NO